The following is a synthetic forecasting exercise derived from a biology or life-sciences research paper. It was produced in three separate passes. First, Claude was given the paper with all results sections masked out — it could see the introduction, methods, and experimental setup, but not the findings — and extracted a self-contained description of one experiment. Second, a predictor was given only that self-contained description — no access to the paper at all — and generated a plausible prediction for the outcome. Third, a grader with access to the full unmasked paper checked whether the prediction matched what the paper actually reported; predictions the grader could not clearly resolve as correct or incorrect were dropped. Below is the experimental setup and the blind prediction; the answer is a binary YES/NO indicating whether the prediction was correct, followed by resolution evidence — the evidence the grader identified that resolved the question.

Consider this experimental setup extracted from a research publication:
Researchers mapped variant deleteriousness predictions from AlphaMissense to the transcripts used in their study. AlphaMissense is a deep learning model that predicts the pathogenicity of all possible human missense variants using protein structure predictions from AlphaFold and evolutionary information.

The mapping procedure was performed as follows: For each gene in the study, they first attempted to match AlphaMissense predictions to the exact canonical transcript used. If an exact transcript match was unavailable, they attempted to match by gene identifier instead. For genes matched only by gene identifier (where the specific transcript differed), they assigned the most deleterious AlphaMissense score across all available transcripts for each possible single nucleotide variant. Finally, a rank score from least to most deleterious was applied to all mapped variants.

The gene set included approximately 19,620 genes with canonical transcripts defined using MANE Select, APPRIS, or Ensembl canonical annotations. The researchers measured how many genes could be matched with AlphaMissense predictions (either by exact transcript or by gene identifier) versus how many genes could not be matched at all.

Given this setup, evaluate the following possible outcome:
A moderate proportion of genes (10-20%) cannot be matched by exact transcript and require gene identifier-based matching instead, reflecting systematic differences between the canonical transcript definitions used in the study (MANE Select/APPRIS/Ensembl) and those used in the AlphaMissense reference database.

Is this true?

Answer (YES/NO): NO